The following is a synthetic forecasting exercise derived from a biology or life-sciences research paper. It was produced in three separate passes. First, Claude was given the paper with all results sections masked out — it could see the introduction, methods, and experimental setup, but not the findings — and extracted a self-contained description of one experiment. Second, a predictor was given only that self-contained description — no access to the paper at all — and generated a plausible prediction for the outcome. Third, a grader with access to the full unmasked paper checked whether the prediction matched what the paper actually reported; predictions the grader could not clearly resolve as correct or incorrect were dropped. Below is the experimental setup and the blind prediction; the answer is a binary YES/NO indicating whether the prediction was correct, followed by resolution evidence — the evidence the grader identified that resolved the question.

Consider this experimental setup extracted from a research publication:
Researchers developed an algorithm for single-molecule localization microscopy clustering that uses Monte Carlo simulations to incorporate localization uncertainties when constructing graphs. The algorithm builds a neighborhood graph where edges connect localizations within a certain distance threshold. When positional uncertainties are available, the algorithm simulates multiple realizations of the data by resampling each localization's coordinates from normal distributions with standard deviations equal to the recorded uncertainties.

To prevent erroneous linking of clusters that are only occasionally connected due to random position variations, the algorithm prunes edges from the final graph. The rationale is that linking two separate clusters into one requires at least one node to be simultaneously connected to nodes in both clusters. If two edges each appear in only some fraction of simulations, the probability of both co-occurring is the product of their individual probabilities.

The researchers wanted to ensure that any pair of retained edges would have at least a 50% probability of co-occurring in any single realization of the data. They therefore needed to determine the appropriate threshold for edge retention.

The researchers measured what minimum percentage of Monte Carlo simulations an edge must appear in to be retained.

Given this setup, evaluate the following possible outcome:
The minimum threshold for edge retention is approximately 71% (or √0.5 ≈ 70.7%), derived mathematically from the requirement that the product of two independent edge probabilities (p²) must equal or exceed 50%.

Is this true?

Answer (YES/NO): NO